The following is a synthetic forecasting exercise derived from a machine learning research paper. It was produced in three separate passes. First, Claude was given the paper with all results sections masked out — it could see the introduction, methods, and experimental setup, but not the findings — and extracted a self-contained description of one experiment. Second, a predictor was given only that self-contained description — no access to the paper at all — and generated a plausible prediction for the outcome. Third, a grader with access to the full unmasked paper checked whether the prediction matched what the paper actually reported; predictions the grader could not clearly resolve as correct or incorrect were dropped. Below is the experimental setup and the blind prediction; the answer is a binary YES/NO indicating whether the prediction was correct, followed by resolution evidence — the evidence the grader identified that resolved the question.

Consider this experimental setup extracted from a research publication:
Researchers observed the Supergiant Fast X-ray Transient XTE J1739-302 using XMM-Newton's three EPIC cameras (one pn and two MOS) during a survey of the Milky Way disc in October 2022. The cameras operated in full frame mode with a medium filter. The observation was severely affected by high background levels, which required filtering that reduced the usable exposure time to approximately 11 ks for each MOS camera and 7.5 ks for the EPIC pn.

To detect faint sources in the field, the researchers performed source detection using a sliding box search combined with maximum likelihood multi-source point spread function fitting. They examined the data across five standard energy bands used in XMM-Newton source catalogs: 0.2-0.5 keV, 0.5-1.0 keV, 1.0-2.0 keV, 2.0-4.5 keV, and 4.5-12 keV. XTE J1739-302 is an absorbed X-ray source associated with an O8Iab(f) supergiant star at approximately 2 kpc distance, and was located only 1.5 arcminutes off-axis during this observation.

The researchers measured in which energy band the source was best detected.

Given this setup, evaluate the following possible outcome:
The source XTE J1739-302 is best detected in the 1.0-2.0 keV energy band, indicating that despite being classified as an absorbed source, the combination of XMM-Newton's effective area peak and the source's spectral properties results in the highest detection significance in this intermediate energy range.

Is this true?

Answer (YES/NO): YES